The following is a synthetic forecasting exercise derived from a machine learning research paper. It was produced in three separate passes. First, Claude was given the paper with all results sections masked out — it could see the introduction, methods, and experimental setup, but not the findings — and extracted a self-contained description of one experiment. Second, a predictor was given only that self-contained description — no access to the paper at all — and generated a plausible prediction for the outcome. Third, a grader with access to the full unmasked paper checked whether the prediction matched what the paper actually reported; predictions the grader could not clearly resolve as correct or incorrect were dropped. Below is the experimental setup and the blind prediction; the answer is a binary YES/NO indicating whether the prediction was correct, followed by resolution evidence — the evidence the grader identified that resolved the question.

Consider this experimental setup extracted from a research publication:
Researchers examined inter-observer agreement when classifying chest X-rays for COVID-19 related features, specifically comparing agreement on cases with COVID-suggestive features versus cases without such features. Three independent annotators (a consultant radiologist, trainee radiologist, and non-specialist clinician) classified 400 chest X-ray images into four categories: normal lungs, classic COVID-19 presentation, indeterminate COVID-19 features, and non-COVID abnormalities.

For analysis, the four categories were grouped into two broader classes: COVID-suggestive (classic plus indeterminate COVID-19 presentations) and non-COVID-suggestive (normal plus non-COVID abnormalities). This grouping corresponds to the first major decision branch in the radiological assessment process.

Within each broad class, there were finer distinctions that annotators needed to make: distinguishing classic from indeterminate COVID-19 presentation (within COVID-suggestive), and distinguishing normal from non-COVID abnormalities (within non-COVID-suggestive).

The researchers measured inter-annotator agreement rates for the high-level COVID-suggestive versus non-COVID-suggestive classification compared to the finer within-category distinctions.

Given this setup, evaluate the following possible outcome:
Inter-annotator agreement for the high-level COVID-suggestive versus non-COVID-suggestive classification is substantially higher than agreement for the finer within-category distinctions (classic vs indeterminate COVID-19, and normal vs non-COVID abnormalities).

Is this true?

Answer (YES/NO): NO